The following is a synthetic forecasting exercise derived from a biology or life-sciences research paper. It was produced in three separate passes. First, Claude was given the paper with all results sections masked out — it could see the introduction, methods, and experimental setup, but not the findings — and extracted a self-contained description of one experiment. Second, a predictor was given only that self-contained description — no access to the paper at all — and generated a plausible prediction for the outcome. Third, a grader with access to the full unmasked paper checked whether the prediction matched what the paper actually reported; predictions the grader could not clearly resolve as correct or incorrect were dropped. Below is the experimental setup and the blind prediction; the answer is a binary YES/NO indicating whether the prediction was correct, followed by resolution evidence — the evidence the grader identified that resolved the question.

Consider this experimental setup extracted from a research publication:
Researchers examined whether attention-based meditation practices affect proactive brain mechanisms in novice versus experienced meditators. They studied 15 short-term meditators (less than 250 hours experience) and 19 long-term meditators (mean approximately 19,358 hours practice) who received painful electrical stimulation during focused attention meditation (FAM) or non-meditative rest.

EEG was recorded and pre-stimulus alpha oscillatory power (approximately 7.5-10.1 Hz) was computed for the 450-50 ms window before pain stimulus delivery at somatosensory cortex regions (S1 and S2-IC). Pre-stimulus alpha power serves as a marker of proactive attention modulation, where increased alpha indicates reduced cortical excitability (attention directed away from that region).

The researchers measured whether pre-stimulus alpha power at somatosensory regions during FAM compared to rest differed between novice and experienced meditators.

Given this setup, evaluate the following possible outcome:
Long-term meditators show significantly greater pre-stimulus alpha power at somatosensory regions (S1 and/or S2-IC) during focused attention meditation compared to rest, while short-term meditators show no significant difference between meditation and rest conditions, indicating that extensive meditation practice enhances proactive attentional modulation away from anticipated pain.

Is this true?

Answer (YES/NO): YES